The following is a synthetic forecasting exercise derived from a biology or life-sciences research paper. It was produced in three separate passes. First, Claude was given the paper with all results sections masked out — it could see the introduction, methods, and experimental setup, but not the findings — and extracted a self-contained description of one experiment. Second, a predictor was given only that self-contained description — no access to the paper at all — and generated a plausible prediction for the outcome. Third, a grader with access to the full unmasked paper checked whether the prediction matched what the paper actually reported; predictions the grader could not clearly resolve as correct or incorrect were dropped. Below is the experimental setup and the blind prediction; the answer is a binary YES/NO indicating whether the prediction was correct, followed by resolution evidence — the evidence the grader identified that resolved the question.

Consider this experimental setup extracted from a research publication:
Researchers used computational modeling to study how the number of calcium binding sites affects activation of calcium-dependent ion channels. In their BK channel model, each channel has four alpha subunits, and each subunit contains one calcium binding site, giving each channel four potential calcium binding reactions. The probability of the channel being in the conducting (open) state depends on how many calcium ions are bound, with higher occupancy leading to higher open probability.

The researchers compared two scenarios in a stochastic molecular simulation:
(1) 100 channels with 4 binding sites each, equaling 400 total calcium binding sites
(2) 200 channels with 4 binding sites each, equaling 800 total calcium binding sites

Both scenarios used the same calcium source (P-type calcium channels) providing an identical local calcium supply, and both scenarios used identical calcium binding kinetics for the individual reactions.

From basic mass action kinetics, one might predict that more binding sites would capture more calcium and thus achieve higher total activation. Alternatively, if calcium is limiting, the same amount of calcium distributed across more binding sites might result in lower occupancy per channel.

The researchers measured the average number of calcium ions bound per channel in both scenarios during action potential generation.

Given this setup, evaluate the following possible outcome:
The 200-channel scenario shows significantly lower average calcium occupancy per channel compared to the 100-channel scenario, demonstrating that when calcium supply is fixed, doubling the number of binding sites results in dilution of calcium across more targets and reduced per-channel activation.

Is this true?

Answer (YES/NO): YES